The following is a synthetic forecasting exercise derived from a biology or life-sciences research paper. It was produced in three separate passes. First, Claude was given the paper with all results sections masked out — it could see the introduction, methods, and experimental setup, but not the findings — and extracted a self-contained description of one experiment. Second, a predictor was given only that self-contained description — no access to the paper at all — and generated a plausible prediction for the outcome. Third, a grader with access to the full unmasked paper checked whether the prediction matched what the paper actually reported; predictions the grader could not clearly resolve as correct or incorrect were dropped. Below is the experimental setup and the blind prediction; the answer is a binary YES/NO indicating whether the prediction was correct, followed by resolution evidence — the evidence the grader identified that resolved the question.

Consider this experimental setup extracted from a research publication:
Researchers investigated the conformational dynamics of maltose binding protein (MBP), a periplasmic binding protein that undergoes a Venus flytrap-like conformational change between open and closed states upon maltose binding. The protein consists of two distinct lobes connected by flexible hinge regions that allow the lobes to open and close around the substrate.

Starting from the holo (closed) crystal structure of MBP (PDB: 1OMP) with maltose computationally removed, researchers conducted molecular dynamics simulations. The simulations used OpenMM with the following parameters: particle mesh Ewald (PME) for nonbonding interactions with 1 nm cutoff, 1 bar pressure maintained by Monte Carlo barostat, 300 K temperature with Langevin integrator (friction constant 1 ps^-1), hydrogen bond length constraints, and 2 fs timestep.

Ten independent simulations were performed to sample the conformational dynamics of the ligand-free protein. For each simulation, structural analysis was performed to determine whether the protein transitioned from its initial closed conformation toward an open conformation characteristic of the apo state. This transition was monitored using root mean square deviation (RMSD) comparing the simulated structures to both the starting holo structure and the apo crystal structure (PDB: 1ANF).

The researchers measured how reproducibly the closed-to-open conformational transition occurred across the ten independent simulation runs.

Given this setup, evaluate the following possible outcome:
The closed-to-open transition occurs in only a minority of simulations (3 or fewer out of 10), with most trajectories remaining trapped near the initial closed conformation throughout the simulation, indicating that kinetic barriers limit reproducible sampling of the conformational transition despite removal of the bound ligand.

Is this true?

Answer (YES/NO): NO